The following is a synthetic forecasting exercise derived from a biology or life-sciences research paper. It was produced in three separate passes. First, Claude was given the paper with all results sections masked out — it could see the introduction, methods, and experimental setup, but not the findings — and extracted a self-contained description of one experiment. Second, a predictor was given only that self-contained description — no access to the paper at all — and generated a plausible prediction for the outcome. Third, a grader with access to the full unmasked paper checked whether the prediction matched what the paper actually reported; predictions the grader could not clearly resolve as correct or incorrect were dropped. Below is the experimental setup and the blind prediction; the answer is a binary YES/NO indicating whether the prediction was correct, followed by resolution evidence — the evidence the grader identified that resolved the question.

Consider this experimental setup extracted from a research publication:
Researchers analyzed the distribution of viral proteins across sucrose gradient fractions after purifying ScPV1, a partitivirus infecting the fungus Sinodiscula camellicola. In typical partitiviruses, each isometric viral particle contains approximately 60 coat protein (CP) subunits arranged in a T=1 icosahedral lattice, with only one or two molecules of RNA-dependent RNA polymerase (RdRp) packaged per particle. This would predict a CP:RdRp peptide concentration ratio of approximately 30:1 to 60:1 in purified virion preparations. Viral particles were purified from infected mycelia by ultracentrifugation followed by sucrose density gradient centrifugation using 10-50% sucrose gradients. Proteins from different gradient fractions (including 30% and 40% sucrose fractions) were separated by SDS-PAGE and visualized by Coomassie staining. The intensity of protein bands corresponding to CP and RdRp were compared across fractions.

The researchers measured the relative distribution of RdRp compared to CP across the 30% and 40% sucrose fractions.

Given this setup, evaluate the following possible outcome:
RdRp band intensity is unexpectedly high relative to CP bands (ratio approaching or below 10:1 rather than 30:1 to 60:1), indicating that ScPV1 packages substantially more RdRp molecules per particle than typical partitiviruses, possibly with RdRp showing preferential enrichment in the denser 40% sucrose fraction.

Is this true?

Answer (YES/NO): YES